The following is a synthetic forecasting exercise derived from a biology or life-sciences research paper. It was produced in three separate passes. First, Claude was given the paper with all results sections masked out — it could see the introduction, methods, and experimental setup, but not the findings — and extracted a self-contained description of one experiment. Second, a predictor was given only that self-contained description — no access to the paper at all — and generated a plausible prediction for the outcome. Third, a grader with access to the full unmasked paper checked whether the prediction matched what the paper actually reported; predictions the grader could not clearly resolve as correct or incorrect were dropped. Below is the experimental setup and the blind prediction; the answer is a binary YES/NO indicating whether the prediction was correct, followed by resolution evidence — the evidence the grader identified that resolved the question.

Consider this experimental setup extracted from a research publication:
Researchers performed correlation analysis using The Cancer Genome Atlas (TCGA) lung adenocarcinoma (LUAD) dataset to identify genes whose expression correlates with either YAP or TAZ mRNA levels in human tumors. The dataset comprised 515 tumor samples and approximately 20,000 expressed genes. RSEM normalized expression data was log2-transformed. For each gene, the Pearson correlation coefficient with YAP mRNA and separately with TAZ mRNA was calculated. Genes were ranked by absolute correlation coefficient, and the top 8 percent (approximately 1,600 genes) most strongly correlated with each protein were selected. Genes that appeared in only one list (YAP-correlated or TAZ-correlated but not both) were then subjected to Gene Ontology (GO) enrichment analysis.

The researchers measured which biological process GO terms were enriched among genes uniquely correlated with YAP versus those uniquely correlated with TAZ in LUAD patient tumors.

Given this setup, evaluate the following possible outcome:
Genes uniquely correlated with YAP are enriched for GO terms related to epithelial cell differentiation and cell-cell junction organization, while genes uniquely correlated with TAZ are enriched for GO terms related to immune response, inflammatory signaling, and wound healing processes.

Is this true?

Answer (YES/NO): NO